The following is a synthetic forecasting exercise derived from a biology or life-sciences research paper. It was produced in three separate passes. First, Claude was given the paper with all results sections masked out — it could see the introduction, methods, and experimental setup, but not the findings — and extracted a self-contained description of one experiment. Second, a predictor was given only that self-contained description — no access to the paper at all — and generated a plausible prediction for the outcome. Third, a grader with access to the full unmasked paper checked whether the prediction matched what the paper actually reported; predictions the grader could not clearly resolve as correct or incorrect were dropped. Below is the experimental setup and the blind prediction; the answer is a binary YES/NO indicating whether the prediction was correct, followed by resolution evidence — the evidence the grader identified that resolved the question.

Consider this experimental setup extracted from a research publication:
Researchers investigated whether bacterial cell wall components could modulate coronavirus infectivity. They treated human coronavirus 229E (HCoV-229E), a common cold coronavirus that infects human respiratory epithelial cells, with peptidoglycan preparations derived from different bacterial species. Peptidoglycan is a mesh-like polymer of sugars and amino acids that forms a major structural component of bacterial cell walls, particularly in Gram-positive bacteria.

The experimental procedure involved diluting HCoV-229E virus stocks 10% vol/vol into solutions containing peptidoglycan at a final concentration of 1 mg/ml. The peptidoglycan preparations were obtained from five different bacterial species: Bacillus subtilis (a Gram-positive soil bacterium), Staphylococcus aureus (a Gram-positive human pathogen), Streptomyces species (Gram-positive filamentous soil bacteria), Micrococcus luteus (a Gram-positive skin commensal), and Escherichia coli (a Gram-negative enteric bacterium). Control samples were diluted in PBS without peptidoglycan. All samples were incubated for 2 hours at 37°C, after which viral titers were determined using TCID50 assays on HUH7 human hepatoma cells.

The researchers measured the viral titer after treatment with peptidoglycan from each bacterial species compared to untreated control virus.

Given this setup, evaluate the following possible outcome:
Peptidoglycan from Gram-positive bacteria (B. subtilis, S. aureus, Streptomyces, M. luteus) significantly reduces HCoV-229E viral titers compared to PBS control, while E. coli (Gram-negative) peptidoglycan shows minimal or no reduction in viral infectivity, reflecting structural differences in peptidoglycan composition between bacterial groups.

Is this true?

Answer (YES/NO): NO